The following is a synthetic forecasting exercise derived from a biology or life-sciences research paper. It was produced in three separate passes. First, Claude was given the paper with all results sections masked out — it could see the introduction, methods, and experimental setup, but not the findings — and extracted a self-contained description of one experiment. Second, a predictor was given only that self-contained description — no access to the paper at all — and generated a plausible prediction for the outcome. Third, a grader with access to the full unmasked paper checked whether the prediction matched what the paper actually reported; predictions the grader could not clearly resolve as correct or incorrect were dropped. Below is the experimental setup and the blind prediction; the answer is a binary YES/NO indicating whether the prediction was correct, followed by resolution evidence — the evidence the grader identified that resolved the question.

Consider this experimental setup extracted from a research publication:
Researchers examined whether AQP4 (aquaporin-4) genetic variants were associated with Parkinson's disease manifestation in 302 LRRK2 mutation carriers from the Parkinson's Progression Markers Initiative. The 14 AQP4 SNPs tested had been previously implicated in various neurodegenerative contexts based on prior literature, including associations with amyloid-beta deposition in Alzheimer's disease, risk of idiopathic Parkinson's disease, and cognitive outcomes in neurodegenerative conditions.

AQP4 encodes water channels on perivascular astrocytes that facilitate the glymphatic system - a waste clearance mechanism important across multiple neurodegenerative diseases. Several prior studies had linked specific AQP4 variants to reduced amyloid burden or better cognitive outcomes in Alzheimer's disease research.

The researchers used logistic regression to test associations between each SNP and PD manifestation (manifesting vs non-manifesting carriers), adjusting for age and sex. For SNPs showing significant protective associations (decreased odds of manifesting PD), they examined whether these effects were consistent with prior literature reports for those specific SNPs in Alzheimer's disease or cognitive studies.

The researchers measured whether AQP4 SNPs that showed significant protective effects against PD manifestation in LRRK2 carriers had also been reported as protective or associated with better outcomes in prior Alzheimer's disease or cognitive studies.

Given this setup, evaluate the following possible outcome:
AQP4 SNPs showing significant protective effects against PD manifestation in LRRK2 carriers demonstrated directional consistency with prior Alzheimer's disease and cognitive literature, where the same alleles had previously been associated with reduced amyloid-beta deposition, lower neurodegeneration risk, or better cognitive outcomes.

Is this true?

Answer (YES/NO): YES